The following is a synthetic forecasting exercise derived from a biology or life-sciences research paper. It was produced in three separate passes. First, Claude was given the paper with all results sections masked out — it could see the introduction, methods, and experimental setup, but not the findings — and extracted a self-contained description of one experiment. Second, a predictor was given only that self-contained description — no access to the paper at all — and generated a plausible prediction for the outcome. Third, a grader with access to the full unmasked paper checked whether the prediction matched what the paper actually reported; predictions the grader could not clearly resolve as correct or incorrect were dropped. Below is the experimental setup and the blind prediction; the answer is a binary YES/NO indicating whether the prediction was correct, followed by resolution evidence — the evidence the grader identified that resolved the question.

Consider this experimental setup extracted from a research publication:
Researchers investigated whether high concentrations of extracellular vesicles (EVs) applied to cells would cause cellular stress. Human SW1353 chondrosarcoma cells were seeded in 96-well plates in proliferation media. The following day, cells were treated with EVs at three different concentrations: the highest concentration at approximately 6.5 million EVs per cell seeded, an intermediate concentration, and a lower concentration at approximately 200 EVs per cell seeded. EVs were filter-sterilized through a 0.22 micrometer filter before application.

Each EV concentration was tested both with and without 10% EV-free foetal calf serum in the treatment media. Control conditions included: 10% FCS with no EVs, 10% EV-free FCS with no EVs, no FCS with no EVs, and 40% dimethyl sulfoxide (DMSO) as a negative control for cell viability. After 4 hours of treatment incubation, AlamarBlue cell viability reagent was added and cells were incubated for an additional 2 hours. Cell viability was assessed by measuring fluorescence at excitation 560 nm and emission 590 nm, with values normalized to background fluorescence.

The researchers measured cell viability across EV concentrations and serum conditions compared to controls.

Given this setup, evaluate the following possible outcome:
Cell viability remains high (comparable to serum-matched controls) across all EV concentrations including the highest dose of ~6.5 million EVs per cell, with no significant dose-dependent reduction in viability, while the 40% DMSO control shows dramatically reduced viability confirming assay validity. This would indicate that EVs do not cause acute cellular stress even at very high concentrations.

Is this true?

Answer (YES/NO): YES